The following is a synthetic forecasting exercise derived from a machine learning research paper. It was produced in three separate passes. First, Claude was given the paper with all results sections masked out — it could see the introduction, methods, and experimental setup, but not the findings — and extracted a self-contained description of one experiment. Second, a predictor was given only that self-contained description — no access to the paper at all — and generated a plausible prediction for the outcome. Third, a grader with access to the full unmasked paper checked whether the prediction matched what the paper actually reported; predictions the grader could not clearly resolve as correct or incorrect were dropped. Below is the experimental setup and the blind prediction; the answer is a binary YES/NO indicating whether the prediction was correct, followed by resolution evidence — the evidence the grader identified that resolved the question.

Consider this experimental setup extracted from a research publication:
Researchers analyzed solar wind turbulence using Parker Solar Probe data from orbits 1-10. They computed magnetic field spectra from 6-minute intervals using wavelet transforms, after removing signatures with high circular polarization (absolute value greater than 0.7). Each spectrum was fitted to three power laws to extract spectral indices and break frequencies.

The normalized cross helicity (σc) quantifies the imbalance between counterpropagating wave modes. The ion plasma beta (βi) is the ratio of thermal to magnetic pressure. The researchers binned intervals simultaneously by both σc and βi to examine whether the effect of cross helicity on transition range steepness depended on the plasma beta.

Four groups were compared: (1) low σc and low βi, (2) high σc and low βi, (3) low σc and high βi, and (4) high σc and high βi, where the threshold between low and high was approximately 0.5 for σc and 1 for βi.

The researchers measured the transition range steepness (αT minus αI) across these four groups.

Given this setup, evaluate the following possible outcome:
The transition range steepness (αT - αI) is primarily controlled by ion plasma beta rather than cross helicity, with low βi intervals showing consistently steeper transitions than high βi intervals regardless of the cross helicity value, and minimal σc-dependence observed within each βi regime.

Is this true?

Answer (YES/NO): NO